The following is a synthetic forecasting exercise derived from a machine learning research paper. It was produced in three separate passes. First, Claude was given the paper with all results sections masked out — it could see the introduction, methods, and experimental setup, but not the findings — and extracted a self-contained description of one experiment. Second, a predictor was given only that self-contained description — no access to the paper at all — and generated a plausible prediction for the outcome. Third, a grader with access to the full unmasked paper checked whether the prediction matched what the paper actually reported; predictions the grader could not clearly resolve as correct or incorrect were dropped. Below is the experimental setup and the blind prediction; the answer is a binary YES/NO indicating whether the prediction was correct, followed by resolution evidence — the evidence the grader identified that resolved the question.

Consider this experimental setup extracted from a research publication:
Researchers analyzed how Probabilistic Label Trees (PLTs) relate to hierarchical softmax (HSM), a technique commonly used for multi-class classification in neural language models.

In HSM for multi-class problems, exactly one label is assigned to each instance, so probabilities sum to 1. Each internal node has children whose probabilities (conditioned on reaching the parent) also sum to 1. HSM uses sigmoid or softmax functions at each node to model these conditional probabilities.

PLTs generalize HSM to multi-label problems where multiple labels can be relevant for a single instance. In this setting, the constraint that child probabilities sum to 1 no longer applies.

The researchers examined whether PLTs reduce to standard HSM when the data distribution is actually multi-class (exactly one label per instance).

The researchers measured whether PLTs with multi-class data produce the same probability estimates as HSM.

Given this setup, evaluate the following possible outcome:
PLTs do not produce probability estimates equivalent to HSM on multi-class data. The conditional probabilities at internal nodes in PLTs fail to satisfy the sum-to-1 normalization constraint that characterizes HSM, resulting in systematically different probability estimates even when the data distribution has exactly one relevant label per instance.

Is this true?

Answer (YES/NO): NO